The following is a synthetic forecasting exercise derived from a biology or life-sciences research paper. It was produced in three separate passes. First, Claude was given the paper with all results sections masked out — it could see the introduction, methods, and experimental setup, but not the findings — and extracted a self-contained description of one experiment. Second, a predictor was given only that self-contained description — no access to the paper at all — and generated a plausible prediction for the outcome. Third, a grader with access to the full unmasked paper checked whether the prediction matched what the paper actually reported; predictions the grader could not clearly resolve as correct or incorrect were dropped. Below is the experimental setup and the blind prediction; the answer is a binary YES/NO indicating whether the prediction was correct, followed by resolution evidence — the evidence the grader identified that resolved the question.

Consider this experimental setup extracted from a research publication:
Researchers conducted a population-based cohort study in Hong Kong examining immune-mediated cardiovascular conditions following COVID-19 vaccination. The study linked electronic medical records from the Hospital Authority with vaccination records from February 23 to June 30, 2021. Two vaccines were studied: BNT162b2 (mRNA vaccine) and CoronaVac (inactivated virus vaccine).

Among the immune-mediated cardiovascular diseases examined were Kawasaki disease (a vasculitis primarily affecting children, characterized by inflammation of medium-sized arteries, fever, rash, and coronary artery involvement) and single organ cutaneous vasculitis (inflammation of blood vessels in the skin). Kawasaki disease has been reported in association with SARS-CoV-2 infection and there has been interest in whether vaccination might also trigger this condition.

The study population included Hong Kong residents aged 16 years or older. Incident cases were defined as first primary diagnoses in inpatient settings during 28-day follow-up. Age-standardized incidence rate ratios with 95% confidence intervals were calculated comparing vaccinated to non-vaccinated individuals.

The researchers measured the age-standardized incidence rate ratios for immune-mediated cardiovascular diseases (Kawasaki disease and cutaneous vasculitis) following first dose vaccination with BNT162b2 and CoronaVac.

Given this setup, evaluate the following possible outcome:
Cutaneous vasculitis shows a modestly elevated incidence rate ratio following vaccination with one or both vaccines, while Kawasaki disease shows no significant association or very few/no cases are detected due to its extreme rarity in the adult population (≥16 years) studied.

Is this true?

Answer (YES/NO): NO